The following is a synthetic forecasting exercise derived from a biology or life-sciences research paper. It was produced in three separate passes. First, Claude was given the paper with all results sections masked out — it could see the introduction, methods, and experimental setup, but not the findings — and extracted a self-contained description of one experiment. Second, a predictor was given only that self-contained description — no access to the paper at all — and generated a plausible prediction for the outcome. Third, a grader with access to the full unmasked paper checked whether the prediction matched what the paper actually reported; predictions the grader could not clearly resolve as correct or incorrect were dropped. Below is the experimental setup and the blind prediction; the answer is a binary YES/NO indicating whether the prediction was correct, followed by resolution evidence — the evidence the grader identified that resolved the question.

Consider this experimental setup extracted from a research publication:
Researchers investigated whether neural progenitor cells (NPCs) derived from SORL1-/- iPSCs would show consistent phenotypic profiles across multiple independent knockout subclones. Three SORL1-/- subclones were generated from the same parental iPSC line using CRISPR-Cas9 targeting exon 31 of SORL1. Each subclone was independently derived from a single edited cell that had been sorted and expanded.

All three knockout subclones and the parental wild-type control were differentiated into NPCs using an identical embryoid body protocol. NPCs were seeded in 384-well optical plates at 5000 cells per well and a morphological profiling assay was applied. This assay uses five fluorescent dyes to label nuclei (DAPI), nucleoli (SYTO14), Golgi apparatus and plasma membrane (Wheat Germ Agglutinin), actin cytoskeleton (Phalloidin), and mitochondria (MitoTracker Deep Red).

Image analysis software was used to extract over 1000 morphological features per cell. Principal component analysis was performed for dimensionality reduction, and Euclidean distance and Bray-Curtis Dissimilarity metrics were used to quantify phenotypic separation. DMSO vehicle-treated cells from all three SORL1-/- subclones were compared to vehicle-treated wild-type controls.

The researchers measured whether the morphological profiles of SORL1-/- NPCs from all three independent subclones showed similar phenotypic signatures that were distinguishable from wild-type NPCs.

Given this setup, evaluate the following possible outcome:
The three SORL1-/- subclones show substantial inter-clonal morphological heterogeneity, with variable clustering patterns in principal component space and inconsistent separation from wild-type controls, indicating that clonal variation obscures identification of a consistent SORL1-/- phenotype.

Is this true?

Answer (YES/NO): NO